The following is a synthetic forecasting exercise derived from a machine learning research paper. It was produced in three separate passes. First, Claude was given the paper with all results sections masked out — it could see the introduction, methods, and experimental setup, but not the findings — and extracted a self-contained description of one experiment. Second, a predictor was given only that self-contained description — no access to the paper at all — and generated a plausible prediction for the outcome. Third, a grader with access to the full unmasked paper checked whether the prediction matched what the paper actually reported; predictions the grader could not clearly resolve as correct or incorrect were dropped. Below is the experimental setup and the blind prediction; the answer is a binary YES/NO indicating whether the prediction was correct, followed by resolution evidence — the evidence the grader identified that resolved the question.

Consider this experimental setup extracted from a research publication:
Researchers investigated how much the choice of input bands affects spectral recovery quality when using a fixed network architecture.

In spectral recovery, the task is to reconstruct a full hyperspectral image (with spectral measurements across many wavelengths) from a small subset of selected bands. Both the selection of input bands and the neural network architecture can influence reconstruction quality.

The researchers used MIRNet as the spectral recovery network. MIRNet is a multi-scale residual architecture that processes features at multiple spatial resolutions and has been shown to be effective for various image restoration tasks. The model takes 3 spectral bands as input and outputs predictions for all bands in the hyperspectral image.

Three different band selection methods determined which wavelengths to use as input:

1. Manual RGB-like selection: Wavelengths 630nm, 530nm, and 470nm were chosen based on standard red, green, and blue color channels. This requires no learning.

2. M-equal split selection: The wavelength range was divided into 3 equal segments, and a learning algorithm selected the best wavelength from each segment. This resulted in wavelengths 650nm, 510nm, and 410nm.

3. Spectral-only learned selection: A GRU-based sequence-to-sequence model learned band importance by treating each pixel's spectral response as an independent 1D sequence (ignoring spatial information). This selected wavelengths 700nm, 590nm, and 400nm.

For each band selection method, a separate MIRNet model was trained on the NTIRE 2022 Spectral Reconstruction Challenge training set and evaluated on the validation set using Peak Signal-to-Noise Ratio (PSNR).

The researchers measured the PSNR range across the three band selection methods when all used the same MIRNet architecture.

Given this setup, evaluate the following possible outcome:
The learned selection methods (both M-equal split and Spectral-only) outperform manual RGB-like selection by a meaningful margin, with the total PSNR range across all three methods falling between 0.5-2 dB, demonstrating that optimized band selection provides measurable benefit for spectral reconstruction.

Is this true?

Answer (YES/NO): NO